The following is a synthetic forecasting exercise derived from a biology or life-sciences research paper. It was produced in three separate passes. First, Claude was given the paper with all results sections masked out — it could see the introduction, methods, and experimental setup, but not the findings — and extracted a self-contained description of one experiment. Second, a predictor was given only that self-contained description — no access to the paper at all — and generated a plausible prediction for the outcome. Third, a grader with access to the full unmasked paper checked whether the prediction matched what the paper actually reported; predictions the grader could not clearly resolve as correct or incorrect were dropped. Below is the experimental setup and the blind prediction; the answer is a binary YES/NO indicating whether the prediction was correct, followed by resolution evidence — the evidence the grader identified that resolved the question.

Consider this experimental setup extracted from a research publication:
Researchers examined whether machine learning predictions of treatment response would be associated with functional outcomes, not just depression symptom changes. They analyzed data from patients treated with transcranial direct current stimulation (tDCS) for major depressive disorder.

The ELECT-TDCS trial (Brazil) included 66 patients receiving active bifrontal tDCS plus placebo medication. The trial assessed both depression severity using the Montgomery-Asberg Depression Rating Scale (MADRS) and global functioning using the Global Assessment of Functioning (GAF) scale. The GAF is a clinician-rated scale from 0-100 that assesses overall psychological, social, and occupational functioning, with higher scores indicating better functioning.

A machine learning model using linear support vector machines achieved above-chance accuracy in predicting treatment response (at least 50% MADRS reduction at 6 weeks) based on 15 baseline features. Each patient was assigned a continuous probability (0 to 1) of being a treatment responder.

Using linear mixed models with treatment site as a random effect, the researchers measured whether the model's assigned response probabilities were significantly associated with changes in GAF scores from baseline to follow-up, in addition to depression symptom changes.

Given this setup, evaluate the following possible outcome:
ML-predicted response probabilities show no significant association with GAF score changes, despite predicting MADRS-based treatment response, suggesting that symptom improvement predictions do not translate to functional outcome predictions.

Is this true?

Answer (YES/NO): YES